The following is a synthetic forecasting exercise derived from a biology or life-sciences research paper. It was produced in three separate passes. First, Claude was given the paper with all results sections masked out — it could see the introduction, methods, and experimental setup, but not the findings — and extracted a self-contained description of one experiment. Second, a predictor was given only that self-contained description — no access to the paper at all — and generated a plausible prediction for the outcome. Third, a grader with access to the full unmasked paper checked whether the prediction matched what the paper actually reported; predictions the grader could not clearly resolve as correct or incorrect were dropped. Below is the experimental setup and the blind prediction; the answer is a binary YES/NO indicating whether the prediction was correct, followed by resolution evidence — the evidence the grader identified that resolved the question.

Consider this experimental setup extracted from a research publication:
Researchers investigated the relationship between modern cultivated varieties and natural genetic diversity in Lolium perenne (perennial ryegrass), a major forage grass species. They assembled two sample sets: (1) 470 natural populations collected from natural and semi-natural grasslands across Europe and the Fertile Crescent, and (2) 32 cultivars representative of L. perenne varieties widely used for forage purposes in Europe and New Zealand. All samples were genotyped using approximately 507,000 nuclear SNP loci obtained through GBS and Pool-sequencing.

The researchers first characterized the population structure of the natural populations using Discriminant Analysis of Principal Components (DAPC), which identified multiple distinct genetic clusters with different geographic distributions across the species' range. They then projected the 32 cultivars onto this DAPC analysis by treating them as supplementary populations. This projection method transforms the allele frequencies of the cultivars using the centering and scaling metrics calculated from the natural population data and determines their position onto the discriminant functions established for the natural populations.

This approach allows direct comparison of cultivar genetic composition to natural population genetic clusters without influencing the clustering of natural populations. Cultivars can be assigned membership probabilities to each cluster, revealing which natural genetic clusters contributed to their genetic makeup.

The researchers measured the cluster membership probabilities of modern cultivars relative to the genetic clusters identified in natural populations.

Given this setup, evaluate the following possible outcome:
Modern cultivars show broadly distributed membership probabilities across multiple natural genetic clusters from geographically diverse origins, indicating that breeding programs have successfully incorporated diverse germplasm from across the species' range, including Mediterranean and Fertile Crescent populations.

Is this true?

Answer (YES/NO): NO